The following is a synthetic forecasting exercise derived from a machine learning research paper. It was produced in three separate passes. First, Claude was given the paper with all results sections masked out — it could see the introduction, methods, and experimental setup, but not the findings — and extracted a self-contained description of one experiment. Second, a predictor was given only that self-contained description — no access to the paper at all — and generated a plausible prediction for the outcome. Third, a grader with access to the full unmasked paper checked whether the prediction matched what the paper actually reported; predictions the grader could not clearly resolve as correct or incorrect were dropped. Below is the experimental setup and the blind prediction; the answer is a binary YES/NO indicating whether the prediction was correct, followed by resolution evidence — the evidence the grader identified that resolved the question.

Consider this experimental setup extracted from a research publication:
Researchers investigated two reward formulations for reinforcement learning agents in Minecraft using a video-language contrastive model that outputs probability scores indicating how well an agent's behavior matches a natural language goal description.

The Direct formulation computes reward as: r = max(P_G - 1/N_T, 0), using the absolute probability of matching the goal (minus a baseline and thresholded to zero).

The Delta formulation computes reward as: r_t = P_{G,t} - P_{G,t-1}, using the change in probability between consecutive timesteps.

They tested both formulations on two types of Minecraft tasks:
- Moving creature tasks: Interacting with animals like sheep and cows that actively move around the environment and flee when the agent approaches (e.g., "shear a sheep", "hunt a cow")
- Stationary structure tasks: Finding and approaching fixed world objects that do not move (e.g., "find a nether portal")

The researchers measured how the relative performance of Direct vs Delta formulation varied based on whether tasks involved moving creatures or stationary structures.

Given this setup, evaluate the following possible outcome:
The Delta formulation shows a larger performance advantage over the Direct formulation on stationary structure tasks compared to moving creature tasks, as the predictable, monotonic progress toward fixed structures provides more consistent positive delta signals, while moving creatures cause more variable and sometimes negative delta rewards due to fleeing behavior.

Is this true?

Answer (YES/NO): YES